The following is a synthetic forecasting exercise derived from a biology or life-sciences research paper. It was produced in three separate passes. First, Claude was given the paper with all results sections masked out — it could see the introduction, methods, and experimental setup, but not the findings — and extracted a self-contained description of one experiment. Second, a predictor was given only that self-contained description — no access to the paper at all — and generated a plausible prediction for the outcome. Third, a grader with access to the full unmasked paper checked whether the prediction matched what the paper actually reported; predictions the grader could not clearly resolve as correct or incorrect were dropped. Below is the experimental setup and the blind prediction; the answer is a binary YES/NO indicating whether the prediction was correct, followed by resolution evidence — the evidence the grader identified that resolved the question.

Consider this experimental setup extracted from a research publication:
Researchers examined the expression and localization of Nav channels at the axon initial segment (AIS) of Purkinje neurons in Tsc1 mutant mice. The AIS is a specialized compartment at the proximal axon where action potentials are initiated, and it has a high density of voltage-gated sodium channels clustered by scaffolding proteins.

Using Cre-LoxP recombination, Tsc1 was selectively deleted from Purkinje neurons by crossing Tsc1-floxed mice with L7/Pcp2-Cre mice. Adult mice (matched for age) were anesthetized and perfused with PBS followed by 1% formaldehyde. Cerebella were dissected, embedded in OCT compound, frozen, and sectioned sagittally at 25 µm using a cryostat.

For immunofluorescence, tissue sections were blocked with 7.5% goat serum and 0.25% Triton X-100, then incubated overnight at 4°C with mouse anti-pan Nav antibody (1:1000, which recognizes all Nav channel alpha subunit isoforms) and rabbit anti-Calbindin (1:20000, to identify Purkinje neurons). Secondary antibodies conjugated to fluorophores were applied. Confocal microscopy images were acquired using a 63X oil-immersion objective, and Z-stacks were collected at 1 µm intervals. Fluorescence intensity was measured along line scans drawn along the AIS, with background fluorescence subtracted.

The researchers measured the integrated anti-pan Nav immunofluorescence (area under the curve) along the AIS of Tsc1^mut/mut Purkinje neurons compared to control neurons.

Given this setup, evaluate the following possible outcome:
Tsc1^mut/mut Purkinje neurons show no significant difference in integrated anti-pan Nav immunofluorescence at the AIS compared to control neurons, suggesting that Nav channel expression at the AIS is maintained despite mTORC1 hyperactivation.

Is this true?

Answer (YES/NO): NO